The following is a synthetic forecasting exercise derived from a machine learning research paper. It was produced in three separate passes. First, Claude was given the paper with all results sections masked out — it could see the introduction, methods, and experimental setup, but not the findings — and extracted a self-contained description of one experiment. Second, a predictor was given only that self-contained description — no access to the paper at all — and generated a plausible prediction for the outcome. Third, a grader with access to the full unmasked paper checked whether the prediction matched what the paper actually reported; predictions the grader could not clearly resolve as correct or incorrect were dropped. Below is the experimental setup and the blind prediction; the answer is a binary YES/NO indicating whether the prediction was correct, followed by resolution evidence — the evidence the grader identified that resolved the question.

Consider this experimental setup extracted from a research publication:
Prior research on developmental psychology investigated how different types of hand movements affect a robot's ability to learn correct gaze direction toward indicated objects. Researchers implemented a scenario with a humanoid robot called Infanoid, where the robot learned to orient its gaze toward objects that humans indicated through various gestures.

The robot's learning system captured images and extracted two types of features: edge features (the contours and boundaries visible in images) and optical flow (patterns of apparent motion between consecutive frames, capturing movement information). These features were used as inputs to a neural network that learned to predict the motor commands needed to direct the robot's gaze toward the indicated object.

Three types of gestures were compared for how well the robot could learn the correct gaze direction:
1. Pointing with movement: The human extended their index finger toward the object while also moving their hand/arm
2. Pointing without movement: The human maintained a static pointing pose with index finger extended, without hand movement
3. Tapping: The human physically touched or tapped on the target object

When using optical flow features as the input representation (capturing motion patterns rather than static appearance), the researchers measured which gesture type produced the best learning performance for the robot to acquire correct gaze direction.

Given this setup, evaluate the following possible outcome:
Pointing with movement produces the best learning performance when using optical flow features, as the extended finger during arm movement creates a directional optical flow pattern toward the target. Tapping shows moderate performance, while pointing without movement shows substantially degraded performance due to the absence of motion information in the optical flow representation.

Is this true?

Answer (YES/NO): NO